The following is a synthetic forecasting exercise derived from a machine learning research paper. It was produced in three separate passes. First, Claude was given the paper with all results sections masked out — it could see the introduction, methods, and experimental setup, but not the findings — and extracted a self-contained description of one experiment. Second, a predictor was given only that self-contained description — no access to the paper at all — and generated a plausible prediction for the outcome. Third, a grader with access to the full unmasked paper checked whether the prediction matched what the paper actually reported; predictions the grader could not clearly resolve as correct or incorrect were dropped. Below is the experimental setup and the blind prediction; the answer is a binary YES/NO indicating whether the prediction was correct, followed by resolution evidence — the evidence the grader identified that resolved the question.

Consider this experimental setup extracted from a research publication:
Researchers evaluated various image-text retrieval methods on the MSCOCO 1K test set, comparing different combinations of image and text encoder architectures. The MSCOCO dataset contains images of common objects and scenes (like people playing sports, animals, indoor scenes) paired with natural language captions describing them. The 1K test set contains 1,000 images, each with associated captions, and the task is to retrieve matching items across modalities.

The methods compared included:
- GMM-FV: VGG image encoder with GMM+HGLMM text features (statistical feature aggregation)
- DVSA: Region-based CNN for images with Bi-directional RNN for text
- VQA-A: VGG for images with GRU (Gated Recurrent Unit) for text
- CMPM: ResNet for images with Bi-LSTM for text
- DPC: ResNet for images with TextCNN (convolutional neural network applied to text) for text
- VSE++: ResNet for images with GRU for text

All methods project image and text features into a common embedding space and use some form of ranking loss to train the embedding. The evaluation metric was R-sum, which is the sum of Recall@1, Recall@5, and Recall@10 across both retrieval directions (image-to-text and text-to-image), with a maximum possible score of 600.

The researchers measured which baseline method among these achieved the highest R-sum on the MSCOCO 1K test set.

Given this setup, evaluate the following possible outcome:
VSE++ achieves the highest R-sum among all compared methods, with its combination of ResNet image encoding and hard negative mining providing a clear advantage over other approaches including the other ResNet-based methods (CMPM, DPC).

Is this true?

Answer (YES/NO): YES